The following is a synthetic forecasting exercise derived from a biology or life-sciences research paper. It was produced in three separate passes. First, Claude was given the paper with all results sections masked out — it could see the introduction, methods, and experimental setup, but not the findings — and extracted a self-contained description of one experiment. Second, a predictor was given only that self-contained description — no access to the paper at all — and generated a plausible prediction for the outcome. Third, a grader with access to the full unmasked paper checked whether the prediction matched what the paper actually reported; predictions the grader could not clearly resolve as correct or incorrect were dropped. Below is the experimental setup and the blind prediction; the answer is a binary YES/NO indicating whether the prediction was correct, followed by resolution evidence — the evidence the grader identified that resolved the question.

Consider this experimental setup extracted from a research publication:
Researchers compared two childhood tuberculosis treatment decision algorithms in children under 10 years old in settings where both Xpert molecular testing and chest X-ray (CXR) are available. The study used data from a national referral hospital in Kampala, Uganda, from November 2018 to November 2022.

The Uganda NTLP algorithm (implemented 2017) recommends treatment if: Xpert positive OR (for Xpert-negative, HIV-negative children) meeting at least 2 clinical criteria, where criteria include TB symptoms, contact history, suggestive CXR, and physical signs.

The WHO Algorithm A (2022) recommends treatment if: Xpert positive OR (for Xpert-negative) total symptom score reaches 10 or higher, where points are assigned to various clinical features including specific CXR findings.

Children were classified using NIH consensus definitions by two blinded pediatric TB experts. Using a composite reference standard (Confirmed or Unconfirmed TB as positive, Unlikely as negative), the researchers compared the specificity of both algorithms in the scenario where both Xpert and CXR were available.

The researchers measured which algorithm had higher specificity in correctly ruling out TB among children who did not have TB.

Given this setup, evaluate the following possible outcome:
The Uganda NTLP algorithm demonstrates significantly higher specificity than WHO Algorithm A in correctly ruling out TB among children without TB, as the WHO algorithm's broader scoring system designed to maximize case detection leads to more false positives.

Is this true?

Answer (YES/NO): NO